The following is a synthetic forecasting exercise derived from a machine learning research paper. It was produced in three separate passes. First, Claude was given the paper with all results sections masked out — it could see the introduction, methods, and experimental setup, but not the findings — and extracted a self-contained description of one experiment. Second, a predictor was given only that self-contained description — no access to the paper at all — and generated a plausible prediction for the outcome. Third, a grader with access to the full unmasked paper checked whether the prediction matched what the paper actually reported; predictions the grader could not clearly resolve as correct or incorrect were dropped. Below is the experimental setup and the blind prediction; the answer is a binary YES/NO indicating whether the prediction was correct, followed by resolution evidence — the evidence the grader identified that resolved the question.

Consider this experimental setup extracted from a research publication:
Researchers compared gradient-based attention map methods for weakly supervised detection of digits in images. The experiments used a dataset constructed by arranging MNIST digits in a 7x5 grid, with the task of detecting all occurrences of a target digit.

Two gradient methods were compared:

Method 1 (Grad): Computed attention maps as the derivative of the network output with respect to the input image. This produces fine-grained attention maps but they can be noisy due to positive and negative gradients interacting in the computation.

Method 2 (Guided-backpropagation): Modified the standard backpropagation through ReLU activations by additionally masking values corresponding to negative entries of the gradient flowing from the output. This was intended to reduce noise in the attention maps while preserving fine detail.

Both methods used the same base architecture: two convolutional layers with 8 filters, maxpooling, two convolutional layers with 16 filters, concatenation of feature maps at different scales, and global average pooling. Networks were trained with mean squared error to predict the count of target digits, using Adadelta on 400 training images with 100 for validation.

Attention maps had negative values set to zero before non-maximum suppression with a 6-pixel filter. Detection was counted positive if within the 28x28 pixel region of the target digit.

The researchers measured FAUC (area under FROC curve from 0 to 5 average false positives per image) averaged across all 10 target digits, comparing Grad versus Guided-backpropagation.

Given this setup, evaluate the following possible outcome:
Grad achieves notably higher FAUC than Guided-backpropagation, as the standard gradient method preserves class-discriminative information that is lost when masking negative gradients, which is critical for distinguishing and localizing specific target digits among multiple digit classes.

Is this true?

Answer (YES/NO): NO